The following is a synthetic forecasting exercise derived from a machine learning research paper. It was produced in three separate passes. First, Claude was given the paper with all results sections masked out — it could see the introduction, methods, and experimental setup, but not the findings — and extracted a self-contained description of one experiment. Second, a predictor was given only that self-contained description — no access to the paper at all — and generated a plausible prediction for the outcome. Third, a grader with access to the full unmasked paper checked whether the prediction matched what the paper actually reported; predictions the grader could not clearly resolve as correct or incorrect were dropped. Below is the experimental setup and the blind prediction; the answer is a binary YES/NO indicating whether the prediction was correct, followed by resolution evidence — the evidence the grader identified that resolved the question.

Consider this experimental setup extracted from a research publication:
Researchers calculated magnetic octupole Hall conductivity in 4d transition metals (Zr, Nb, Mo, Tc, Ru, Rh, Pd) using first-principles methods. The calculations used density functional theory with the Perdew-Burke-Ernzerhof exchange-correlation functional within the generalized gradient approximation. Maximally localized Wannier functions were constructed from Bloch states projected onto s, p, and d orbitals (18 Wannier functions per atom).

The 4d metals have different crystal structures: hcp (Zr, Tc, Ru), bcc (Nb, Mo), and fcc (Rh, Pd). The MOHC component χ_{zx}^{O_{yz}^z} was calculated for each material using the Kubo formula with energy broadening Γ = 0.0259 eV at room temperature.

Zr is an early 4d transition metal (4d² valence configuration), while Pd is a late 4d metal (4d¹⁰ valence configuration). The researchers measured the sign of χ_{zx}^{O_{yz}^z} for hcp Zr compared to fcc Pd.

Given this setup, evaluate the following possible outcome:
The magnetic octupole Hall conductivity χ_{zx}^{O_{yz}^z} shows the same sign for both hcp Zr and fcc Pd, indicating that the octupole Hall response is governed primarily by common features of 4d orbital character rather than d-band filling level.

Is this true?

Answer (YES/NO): NO